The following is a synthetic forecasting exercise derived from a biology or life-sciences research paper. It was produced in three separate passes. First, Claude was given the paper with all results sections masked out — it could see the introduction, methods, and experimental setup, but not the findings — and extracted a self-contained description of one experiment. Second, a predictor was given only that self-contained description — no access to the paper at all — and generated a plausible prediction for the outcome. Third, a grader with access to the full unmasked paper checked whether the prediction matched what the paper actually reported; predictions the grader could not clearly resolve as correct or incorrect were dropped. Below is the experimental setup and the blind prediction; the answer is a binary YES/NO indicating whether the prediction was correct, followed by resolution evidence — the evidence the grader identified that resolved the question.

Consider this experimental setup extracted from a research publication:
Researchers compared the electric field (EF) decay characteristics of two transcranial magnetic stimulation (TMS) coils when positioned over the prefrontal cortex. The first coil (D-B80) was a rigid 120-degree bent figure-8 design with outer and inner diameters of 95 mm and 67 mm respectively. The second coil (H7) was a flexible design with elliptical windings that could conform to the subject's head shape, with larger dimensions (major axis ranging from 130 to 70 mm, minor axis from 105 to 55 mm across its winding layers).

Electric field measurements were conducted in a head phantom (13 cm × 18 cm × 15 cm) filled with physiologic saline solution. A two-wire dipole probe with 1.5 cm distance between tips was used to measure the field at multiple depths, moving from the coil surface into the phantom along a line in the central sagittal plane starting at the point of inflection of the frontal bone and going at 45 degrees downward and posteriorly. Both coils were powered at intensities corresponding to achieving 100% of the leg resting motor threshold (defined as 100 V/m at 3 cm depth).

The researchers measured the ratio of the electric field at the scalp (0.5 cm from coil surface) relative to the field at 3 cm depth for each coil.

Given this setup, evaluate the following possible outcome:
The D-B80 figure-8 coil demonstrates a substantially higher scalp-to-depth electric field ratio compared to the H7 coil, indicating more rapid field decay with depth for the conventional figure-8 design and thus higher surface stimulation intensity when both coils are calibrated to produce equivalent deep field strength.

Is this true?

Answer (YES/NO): YES